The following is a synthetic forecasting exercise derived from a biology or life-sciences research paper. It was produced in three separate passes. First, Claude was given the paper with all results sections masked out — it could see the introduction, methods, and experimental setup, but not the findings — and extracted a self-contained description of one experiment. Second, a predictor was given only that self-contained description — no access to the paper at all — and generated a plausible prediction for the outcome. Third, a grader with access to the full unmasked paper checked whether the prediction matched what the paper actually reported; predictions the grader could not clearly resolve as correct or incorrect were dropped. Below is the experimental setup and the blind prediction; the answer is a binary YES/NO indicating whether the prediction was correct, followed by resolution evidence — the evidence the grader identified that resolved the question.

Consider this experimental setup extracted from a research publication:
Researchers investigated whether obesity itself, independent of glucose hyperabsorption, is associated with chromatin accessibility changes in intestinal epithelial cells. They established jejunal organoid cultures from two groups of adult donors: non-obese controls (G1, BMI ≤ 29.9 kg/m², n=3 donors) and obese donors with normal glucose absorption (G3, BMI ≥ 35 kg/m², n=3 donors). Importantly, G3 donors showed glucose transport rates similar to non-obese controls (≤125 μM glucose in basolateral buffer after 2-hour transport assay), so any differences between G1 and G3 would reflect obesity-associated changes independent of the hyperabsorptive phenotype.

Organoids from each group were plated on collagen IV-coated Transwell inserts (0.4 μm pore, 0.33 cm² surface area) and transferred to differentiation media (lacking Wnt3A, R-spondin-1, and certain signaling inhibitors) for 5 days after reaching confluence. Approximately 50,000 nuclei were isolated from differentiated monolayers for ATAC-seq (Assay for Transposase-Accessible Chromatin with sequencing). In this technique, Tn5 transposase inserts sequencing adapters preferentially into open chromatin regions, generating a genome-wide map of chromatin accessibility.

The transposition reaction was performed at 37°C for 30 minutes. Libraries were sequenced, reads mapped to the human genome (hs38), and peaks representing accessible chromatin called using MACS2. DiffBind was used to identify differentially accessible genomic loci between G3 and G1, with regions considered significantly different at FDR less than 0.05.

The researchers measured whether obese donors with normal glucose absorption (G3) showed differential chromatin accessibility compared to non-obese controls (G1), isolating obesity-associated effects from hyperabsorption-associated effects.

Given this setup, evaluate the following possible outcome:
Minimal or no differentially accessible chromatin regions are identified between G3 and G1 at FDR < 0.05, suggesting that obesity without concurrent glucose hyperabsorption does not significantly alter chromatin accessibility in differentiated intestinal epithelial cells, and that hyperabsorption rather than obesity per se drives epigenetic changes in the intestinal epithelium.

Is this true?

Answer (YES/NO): NO